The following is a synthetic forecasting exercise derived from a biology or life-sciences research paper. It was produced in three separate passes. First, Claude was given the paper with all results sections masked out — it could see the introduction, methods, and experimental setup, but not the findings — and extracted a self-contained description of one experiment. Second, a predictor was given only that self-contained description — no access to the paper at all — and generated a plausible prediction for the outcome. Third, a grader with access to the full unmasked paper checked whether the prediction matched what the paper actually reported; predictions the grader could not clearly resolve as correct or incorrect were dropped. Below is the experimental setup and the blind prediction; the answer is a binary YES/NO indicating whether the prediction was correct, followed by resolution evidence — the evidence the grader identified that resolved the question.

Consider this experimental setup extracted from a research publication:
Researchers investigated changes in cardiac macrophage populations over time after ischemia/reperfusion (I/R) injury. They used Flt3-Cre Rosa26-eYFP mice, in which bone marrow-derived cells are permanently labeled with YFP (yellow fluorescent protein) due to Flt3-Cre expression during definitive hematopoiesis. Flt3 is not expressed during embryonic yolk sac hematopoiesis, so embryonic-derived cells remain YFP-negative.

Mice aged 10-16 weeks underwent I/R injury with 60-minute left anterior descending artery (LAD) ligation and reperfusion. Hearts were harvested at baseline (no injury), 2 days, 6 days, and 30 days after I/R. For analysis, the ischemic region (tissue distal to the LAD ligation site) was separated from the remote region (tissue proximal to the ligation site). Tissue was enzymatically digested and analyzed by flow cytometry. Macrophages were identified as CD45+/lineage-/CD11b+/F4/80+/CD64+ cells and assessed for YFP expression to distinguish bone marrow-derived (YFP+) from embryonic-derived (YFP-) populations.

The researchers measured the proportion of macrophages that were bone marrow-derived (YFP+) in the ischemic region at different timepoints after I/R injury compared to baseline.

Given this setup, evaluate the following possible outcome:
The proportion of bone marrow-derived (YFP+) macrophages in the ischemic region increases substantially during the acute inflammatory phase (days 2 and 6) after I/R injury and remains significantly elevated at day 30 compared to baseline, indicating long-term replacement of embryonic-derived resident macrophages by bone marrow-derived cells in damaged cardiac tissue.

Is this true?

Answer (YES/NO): YES